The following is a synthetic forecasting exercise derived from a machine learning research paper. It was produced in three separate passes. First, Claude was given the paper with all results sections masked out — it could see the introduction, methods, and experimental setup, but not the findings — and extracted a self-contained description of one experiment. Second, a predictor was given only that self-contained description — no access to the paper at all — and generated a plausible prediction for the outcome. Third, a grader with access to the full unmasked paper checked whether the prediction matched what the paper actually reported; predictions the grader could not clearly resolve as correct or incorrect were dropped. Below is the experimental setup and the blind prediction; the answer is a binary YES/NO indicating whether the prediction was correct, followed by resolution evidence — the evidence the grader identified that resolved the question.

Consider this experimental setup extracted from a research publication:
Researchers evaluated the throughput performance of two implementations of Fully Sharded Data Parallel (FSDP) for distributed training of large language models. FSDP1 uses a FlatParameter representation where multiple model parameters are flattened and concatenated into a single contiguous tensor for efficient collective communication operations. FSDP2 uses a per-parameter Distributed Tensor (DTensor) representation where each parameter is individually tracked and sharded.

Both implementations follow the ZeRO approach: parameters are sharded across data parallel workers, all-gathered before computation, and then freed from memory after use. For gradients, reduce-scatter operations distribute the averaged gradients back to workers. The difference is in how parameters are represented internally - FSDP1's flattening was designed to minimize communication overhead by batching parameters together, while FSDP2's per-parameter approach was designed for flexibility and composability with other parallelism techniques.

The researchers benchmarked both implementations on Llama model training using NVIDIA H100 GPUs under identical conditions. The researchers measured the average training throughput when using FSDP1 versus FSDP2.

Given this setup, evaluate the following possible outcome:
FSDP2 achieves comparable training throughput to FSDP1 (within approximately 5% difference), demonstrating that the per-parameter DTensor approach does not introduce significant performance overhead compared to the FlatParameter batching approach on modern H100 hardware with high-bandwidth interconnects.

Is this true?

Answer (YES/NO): YES